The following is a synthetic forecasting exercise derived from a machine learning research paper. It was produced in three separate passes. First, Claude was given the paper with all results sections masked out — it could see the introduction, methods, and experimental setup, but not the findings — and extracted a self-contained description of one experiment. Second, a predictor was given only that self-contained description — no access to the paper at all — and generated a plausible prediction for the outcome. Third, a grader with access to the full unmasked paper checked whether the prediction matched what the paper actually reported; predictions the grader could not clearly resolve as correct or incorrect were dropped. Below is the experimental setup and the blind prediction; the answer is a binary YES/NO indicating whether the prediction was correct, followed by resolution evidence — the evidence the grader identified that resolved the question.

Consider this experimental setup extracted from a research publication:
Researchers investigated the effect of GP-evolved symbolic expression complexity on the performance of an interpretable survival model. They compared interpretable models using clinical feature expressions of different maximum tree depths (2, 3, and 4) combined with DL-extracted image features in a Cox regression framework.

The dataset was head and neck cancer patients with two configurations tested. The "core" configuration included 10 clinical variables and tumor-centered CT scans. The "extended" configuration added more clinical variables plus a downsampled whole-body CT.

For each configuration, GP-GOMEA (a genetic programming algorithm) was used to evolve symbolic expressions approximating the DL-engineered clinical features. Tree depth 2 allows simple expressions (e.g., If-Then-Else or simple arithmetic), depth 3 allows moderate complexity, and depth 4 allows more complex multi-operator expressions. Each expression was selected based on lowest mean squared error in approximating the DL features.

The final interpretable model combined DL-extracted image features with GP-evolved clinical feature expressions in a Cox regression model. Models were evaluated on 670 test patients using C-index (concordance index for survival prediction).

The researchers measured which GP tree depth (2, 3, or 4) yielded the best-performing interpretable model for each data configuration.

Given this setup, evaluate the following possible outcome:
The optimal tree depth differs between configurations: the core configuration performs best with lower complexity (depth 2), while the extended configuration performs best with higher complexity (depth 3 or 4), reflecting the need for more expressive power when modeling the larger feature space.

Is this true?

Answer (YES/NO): NO